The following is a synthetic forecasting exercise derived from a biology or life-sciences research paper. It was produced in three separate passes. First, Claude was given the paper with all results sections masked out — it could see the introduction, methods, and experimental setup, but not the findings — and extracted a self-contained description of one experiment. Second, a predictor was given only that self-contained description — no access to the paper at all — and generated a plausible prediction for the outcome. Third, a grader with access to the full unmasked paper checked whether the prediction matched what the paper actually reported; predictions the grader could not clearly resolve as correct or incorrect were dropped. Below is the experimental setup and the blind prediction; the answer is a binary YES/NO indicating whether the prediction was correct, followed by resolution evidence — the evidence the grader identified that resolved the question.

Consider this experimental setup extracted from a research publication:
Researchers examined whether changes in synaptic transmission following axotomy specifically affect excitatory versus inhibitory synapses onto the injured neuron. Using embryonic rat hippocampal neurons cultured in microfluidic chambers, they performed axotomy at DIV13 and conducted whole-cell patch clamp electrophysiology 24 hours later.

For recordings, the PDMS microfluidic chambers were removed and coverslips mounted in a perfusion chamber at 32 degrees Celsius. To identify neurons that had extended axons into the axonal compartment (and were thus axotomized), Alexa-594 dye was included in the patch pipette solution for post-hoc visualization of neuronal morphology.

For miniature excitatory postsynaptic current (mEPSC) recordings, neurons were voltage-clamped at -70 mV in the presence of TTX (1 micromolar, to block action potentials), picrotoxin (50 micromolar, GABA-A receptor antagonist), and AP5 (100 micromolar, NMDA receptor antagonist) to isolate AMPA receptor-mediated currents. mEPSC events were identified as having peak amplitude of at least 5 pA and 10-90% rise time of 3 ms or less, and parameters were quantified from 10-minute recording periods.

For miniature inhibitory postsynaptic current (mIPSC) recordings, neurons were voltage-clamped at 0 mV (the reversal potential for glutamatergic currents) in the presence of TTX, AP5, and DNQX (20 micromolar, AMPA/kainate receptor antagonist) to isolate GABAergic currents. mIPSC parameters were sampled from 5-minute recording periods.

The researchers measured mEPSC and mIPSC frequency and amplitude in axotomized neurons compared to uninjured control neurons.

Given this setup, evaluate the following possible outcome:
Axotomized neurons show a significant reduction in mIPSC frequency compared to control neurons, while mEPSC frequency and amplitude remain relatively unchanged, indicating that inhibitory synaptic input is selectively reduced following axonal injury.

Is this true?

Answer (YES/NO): NO